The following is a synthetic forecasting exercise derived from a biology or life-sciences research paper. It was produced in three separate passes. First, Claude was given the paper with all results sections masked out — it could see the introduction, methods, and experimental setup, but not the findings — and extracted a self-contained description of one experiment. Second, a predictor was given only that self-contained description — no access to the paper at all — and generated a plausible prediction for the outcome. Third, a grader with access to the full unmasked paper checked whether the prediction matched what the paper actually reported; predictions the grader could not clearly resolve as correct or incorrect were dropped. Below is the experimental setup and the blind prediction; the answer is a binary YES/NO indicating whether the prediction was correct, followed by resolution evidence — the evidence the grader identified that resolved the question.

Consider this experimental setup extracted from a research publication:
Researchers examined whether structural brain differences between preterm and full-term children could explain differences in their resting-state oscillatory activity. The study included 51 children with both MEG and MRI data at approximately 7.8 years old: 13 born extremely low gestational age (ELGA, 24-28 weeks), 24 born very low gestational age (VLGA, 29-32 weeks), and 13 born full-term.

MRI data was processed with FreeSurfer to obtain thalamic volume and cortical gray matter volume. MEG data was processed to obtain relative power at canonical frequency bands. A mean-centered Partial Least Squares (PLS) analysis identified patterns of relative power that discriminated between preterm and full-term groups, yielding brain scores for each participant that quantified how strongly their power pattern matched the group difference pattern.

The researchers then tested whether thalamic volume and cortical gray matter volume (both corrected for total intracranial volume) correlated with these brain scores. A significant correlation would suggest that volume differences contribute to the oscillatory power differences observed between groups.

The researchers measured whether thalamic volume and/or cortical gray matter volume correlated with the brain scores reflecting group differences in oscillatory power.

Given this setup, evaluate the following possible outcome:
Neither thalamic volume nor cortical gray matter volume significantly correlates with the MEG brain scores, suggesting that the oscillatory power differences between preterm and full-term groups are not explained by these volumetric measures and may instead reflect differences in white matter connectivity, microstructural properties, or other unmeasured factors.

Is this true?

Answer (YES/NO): NO